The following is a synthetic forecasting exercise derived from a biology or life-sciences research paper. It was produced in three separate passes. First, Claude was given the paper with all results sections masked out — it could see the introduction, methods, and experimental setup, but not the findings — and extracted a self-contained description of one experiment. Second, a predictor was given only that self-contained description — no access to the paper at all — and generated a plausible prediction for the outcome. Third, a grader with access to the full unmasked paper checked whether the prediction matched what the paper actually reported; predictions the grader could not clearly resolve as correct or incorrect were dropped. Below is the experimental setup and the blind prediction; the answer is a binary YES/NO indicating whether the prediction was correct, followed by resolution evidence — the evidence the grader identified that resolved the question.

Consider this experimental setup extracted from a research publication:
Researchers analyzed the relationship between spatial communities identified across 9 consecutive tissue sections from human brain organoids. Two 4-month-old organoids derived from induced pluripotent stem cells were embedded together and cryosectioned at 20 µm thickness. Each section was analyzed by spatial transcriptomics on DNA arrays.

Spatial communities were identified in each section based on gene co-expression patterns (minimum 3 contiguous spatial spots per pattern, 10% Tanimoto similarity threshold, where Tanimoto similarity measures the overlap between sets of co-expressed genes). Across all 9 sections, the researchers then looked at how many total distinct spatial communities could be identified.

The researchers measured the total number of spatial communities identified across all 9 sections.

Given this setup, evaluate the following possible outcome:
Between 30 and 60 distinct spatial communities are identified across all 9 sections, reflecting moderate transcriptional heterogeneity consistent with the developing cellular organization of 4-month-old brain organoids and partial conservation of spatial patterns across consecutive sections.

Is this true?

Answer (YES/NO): NO